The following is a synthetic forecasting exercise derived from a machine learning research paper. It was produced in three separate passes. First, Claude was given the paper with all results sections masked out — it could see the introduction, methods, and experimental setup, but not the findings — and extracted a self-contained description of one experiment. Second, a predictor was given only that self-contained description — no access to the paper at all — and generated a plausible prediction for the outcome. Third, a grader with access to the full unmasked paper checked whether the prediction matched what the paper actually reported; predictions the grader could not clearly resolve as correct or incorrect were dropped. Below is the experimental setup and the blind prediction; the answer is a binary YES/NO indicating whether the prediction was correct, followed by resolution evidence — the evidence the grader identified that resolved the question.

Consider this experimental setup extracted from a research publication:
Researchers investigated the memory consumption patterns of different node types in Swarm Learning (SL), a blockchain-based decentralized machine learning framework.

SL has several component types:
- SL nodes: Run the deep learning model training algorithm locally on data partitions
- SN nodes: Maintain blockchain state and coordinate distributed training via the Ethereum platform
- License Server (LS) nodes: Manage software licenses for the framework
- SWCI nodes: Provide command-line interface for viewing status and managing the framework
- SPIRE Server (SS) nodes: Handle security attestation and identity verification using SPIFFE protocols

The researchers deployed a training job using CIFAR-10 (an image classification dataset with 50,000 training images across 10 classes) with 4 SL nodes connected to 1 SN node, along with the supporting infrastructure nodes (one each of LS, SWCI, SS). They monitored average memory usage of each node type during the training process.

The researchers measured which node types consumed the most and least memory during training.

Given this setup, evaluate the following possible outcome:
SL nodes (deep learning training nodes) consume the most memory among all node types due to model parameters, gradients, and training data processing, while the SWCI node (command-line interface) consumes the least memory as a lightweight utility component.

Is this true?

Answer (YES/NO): YES